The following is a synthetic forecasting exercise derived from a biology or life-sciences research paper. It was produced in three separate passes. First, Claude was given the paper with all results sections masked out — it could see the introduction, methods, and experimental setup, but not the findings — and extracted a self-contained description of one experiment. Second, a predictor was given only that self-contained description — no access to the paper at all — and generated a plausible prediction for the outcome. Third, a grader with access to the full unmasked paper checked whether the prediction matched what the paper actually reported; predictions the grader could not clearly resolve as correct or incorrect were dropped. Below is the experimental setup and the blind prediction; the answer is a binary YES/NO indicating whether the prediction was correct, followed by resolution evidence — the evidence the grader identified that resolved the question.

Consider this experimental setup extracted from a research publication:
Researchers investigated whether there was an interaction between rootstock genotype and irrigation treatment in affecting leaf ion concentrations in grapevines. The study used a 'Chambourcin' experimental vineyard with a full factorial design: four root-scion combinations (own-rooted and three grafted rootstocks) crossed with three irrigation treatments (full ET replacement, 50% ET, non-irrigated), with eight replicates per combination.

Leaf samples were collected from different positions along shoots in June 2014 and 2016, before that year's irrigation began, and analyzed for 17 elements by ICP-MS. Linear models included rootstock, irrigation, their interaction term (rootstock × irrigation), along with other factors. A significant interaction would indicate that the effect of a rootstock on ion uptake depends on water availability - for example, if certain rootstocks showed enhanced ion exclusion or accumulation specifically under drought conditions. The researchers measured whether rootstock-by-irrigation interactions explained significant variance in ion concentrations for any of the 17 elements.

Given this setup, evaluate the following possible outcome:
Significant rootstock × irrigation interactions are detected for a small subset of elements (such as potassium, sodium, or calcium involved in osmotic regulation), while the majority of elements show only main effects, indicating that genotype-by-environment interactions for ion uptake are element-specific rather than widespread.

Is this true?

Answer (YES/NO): NO